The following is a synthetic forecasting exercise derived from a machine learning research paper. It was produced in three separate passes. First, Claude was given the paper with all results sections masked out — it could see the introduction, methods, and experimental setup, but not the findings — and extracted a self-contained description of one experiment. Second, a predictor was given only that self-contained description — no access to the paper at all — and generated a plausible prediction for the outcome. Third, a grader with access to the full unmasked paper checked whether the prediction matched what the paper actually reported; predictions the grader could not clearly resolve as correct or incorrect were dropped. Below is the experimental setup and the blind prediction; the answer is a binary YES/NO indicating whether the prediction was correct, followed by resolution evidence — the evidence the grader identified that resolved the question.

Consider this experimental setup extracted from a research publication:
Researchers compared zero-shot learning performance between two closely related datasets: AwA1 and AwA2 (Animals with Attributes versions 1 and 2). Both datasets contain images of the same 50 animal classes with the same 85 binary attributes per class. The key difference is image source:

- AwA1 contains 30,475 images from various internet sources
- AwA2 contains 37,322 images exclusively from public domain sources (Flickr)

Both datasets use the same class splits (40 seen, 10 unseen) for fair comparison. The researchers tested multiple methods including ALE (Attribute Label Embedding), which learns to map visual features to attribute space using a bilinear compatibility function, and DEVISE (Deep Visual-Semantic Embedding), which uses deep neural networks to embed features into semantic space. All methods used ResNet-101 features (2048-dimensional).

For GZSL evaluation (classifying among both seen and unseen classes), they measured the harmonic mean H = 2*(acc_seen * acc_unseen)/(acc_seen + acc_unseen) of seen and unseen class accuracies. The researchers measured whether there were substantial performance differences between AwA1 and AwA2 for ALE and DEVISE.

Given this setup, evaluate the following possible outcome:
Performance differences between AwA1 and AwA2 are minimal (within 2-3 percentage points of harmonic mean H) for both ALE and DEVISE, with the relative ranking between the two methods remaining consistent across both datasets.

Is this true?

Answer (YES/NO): NO